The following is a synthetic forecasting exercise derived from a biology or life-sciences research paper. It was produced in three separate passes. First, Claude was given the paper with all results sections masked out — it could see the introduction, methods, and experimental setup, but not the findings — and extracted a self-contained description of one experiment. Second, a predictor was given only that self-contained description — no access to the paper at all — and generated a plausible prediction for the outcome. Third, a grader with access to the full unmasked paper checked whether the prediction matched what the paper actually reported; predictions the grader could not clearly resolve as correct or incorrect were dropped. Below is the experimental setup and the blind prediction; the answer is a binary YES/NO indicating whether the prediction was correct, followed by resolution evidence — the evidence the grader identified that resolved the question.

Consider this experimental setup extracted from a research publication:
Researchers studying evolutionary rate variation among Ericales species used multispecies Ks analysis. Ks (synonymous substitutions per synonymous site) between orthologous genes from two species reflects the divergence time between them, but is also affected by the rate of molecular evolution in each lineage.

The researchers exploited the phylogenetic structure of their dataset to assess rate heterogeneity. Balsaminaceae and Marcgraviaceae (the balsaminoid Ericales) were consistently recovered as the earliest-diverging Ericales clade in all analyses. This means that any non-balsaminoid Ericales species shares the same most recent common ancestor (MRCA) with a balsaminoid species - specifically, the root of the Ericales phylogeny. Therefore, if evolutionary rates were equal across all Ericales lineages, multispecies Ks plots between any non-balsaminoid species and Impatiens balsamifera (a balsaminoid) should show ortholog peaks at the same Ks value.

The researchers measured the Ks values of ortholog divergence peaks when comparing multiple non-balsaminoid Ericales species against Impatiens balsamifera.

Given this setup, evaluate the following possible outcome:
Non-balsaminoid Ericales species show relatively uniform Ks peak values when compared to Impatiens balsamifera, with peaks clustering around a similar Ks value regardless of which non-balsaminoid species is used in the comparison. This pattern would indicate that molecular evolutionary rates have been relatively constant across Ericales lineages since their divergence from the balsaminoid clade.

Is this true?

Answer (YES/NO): NO